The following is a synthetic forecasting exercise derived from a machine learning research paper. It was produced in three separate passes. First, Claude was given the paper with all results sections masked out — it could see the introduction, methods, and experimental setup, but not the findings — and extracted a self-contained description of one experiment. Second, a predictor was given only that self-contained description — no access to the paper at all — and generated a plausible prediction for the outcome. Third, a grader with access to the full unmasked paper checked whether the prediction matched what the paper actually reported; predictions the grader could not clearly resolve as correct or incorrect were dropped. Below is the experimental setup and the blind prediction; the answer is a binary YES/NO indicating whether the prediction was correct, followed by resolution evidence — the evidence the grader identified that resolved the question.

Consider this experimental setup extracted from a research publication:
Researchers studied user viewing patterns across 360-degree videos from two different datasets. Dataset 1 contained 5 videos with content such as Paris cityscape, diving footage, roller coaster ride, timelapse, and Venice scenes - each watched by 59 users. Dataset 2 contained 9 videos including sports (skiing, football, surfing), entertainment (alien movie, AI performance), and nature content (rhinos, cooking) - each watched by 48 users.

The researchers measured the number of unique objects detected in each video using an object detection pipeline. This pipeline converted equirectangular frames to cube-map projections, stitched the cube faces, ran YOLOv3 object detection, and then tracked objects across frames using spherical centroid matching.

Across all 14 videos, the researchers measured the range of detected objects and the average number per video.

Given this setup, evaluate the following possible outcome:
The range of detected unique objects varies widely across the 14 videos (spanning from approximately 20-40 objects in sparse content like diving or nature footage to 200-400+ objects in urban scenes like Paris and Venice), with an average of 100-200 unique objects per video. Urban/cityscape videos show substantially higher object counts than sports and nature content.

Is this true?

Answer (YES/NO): NO